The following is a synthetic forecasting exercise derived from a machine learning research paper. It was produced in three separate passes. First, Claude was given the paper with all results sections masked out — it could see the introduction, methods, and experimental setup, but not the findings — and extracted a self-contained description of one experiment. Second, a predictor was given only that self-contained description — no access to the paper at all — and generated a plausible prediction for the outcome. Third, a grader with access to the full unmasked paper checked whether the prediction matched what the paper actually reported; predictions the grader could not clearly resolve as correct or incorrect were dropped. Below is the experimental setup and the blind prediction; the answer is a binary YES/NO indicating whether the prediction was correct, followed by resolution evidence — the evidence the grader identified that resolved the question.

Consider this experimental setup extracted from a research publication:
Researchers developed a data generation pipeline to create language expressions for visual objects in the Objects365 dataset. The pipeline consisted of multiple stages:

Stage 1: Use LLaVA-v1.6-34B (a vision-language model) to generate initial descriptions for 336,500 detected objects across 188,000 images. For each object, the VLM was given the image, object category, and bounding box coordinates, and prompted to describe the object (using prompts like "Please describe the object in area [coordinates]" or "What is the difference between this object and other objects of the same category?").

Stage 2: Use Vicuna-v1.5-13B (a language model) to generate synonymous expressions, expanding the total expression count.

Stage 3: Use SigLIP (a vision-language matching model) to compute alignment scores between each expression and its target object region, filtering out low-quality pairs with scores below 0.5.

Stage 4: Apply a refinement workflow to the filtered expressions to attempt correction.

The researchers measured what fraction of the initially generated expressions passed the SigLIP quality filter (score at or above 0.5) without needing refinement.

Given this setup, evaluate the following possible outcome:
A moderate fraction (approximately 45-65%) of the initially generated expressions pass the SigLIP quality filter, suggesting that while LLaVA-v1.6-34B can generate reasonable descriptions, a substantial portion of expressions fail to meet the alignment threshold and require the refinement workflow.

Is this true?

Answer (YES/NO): YES